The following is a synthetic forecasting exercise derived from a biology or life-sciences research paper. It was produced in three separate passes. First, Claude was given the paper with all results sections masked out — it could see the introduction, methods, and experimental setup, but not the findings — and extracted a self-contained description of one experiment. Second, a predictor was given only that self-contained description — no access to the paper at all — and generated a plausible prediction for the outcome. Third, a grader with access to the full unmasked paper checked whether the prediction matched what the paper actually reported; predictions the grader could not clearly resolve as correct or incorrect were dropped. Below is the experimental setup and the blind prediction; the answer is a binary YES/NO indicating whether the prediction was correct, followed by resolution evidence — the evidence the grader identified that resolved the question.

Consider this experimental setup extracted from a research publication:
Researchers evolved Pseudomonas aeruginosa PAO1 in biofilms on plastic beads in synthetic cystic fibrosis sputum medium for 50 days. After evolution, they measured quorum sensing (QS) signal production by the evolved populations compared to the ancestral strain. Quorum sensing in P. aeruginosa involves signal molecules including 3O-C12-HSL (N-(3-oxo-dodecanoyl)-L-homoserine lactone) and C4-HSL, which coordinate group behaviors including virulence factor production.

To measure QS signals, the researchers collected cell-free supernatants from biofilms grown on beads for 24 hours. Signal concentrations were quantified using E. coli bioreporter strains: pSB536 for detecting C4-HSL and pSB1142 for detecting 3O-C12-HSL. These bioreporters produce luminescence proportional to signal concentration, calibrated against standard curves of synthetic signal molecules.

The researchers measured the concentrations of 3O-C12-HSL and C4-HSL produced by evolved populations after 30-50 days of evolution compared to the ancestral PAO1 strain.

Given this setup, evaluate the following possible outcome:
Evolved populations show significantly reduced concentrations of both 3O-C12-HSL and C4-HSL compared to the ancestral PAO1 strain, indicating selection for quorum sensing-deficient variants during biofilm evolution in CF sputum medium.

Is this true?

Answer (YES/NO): NO